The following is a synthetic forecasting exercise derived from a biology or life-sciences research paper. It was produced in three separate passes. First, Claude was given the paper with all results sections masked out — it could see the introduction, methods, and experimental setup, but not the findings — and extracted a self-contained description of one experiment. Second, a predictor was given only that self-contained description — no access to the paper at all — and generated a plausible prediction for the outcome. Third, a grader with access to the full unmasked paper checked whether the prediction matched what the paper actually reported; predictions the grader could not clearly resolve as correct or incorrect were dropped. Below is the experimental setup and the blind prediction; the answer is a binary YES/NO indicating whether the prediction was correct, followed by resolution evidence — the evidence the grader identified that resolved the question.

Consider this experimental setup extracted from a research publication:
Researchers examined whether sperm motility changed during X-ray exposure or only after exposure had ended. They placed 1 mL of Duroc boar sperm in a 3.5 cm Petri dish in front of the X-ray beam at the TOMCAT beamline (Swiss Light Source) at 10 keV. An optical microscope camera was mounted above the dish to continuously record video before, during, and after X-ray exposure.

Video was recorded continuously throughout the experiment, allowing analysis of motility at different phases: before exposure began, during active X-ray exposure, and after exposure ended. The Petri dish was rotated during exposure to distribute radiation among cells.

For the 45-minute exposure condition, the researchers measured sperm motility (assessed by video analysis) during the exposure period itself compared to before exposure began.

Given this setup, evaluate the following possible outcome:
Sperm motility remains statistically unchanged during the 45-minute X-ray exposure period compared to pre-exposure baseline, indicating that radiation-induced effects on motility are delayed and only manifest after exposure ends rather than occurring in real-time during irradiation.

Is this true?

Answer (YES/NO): NO